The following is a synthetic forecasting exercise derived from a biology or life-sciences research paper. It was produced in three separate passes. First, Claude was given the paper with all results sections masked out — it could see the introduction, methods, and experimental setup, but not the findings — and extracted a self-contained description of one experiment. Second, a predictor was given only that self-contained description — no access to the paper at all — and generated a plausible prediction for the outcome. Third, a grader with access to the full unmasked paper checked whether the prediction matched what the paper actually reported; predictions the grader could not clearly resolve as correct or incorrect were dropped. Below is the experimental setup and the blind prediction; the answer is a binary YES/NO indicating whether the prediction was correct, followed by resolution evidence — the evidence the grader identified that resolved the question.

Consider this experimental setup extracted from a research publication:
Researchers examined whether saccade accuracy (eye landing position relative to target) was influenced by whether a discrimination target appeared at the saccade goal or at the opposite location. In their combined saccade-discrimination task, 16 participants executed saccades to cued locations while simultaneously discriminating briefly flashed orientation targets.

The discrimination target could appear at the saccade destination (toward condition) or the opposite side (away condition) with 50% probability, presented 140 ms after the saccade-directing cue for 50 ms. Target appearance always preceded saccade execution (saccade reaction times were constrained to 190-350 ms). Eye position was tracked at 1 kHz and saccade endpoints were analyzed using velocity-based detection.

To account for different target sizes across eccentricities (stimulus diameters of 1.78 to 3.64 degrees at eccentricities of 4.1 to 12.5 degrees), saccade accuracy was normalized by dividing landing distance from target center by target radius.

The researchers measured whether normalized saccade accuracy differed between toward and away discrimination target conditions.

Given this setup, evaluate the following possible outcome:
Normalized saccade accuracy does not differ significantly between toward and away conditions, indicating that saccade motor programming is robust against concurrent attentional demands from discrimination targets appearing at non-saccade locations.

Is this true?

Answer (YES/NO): YES